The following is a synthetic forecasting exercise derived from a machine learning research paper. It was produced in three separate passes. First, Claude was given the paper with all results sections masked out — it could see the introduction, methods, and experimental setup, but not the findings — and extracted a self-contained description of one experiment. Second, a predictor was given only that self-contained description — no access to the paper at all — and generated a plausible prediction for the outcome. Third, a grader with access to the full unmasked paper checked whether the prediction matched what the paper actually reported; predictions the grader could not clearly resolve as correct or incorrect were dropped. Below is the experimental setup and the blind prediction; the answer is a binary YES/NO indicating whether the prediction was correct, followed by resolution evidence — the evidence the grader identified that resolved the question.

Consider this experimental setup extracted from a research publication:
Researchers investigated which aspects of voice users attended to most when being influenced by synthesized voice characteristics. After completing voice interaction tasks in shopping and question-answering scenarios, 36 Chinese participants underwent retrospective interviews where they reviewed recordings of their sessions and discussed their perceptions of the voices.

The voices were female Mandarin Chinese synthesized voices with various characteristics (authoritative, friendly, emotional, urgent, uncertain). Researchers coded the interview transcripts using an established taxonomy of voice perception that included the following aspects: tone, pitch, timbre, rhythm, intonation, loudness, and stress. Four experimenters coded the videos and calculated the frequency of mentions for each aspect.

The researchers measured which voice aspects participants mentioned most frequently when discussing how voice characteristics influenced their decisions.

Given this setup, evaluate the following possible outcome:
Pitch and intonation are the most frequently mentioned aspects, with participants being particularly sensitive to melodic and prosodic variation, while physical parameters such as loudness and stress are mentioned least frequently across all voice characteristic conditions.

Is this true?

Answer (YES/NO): NO